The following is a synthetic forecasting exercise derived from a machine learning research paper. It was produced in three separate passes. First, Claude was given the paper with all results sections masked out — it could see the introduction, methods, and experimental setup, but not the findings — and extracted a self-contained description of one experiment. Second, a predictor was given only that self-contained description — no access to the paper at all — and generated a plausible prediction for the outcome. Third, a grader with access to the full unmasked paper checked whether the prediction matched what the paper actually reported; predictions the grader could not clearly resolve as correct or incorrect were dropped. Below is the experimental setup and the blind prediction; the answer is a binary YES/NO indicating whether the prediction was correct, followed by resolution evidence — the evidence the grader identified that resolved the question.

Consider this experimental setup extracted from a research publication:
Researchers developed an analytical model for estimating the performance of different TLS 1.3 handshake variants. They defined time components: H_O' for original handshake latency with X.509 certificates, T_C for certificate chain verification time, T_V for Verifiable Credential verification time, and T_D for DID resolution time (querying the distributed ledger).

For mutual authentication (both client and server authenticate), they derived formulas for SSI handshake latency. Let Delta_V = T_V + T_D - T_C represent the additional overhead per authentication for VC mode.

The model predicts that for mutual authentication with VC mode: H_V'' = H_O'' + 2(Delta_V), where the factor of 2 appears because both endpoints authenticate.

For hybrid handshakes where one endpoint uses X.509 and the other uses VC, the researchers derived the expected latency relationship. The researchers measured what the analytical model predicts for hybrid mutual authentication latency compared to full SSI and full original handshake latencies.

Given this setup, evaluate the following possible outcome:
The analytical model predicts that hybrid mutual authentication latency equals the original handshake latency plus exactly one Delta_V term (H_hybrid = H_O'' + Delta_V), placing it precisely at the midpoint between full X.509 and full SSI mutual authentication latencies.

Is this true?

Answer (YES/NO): YES